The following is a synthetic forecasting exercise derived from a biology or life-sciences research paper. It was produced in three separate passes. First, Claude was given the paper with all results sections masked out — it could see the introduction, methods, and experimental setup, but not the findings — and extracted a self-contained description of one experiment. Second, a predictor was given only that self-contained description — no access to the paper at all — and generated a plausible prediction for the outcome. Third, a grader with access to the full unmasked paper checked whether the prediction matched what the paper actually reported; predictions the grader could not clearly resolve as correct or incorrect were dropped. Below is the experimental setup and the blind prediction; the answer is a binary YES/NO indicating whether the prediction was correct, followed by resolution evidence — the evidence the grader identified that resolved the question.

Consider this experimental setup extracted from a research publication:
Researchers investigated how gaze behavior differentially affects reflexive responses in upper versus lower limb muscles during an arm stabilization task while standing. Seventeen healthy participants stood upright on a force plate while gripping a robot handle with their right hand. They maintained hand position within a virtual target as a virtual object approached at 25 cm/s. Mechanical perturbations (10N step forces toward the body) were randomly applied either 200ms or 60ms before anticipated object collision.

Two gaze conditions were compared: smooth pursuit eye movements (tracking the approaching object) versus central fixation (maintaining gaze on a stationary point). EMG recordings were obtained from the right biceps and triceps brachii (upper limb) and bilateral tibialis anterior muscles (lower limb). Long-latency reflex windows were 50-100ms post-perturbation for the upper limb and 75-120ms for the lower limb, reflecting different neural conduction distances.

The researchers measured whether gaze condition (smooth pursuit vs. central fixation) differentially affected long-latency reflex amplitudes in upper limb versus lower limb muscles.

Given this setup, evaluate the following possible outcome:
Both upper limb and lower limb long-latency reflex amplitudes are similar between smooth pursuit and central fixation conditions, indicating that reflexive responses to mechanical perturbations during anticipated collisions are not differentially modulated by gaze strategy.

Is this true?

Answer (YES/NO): NO